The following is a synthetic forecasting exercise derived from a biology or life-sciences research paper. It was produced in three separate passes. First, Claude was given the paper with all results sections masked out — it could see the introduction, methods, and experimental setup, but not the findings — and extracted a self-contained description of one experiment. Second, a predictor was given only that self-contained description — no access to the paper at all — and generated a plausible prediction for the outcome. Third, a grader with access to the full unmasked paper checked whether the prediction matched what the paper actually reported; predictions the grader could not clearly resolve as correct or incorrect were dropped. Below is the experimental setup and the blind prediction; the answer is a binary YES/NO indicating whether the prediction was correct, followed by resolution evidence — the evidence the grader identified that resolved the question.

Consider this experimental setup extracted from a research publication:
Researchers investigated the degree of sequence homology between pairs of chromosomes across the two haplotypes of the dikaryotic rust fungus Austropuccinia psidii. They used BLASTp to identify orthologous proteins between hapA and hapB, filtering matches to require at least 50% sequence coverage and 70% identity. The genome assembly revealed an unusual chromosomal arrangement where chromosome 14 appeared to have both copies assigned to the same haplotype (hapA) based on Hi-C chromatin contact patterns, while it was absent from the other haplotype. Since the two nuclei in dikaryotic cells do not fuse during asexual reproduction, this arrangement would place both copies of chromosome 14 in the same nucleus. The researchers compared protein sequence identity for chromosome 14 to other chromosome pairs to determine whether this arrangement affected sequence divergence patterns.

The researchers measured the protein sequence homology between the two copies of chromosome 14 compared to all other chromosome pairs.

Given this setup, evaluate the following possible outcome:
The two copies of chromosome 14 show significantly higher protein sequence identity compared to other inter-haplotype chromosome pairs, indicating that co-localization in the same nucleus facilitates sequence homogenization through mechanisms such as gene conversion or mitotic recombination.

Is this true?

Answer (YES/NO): YES